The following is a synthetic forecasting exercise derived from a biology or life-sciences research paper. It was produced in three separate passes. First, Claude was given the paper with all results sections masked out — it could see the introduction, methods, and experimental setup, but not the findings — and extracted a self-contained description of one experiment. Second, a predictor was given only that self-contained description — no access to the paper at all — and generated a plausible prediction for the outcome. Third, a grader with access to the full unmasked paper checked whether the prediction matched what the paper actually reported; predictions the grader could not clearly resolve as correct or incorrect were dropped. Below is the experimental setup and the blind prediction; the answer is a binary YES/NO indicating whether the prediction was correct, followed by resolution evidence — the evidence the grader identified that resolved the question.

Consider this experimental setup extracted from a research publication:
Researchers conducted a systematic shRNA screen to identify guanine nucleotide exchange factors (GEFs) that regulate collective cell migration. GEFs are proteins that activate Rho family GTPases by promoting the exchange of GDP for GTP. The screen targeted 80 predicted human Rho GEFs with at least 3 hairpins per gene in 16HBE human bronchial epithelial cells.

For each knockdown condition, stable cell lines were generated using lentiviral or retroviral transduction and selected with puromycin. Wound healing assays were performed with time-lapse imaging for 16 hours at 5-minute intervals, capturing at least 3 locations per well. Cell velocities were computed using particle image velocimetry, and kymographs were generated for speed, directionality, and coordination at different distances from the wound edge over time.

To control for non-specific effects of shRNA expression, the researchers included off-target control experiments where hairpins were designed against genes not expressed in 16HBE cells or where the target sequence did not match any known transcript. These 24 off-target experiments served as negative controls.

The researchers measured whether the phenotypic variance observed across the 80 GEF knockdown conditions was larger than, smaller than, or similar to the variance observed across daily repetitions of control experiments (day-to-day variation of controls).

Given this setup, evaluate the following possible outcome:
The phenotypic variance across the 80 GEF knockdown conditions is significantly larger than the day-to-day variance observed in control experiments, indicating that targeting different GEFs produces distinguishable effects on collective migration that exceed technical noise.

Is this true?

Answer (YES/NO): NO